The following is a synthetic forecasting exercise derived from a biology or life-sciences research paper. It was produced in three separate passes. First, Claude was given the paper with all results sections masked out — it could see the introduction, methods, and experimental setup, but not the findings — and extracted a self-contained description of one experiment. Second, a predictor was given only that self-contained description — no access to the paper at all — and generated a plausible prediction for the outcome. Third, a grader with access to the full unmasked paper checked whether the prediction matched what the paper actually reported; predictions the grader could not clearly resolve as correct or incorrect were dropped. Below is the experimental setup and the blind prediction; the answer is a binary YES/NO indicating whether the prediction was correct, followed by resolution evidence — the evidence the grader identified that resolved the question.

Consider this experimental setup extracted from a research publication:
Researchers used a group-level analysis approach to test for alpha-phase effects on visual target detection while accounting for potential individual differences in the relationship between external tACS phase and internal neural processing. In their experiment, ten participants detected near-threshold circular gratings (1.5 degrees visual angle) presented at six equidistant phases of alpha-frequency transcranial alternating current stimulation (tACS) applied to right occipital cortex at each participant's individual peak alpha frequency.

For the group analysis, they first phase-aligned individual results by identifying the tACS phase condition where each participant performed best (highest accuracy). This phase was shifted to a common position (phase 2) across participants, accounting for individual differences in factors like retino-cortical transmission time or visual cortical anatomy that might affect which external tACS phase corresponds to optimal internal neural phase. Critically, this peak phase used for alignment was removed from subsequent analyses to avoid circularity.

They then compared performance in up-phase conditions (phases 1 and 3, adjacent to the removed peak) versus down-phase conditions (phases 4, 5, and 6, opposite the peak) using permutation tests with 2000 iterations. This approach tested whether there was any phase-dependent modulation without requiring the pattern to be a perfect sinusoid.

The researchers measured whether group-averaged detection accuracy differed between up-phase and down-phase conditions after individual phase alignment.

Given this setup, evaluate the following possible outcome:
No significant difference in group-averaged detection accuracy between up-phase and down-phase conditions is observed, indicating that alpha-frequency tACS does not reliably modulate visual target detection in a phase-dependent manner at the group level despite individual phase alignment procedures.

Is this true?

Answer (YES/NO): YES